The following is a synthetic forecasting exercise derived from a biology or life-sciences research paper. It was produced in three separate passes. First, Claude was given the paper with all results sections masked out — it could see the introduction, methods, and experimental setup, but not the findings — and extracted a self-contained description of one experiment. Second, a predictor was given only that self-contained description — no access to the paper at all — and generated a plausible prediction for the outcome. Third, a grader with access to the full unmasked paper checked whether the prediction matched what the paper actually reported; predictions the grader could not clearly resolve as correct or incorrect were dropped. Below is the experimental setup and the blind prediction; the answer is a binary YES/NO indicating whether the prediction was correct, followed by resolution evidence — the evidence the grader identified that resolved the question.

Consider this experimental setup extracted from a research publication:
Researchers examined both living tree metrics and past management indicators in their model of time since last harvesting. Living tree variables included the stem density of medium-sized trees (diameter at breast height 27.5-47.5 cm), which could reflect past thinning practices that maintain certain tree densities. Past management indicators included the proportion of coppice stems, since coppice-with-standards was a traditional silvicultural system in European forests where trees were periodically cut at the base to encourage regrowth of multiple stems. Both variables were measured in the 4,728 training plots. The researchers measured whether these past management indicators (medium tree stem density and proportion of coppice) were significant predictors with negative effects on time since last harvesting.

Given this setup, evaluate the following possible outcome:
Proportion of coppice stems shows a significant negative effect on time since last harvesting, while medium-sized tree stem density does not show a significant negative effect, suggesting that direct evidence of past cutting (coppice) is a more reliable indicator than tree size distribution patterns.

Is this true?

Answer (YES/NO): NO